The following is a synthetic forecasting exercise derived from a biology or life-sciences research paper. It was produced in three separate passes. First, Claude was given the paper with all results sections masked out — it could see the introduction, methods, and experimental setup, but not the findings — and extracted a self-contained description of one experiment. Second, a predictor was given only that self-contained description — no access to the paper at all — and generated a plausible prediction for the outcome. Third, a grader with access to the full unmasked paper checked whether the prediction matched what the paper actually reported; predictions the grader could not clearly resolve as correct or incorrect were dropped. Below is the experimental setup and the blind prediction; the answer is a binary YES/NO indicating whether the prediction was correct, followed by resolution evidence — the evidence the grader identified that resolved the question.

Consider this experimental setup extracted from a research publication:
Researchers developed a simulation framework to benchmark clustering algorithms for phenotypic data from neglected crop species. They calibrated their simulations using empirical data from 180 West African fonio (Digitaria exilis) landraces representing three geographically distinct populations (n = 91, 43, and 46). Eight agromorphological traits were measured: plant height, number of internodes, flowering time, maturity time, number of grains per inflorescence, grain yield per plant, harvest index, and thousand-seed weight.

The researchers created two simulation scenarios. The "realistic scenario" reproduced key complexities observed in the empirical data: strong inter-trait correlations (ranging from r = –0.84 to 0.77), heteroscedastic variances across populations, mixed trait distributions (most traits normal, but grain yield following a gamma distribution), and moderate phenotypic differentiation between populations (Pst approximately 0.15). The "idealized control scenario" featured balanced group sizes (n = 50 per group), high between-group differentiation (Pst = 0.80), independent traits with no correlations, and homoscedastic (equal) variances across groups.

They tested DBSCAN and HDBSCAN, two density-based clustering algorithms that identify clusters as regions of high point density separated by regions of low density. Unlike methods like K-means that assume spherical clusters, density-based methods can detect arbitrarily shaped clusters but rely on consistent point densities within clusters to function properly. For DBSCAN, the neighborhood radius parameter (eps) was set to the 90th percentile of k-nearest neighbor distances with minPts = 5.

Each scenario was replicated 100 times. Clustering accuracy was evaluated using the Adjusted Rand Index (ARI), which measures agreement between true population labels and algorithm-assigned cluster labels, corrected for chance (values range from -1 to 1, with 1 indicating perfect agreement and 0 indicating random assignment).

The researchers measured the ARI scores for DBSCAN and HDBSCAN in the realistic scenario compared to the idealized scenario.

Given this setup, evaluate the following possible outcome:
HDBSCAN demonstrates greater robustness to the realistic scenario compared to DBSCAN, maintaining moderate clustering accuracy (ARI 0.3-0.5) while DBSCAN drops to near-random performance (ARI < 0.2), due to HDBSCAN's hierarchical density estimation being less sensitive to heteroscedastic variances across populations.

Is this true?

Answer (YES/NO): NO